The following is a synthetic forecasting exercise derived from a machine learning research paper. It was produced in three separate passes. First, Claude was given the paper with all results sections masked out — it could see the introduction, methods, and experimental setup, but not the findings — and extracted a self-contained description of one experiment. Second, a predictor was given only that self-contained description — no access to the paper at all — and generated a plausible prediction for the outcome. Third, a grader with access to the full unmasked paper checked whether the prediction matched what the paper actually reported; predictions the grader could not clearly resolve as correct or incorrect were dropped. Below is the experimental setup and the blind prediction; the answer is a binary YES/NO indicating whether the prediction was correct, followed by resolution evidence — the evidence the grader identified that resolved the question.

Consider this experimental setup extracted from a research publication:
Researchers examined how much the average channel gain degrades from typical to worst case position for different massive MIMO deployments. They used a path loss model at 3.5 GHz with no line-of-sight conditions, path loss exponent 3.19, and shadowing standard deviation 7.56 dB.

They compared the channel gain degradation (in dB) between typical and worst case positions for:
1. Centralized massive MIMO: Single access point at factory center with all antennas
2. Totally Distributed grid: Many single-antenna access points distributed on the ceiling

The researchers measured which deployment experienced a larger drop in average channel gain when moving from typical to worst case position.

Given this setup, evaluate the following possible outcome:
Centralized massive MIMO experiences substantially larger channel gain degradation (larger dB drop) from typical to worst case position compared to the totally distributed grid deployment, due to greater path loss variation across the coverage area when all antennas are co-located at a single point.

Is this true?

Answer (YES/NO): YES